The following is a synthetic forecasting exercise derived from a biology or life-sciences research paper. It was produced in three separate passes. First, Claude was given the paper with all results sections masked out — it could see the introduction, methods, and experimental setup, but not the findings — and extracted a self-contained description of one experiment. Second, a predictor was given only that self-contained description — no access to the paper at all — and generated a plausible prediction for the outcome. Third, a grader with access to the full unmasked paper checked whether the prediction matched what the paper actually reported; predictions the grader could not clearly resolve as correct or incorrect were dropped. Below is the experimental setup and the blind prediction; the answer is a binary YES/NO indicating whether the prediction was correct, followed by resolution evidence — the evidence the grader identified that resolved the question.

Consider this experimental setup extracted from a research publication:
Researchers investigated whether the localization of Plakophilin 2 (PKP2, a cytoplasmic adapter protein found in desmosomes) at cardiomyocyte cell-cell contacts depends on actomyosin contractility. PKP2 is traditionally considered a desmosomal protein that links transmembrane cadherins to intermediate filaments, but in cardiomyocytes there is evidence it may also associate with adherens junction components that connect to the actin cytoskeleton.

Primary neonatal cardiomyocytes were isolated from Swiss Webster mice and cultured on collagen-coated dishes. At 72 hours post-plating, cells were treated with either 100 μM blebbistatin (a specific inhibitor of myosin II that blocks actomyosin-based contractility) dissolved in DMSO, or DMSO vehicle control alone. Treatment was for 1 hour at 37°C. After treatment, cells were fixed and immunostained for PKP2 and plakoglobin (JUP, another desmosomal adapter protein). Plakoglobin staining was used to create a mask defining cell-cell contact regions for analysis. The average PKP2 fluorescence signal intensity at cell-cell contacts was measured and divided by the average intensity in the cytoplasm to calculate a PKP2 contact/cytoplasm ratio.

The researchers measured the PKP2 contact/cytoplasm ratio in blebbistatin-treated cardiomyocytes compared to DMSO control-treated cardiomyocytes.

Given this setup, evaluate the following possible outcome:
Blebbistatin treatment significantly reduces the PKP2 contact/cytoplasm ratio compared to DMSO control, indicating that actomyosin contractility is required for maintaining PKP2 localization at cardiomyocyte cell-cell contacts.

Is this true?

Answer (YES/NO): YES